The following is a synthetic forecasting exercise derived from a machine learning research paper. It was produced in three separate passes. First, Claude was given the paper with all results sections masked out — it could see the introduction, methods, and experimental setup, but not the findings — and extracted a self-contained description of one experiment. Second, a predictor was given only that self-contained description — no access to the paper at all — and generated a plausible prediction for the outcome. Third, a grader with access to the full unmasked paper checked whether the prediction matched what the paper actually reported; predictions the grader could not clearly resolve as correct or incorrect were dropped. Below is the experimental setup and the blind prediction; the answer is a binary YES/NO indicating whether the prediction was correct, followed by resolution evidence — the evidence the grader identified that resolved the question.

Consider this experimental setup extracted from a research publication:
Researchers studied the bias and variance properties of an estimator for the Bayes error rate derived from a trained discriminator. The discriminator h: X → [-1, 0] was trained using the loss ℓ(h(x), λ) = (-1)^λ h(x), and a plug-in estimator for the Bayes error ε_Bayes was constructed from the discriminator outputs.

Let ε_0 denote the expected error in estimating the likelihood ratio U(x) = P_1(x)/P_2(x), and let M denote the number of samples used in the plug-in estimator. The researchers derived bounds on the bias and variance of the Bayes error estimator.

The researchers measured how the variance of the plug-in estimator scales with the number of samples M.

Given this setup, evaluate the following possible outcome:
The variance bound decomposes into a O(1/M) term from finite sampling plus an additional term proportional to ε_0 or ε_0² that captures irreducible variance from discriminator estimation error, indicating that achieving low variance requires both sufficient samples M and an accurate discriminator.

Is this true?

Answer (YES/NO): NO